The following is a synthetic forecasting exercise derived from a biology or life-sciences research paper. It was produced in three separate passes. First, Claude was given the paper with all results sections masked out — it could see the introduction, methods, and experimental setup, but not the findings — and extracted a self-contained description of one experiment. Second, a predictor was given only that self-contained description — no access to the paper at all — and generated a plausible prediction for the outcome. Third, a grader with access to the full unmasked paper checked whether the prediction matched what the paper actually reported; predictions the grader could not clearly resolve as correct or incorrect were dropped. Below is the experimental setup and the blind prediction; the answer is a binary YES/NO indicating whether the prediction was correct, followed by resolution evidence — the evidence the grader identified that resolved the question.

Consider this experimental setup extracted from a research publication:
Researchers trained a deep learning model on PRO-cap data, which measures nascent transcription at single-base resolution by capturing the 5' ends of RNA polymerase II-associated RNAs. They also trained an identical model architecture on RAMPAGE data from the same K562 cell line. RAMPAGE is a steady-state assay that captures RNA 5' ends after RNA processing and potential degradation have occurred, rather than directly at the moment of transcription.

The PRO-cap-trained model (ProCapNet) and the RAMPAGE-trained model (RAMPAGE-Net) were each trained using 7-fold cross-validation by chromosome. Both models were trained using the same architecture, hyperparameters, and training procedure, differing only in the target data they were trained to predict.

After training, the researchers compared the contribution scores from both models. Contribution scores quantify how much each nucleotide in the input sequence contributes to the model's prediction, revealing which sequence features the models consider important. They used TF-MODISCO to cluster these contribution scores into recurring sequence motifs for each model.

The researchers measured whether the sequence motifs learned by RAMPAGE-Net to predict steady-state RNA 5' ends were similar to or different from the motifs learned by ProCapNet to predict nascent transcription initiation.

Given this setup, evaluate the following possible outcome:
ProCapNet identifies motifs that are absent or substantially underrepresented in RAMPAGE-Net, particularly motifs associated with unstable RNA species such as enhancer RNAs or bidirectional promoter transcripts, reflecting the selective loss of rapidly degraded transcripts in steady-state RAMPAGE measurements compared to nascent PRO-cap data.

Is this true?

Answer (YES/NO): NO